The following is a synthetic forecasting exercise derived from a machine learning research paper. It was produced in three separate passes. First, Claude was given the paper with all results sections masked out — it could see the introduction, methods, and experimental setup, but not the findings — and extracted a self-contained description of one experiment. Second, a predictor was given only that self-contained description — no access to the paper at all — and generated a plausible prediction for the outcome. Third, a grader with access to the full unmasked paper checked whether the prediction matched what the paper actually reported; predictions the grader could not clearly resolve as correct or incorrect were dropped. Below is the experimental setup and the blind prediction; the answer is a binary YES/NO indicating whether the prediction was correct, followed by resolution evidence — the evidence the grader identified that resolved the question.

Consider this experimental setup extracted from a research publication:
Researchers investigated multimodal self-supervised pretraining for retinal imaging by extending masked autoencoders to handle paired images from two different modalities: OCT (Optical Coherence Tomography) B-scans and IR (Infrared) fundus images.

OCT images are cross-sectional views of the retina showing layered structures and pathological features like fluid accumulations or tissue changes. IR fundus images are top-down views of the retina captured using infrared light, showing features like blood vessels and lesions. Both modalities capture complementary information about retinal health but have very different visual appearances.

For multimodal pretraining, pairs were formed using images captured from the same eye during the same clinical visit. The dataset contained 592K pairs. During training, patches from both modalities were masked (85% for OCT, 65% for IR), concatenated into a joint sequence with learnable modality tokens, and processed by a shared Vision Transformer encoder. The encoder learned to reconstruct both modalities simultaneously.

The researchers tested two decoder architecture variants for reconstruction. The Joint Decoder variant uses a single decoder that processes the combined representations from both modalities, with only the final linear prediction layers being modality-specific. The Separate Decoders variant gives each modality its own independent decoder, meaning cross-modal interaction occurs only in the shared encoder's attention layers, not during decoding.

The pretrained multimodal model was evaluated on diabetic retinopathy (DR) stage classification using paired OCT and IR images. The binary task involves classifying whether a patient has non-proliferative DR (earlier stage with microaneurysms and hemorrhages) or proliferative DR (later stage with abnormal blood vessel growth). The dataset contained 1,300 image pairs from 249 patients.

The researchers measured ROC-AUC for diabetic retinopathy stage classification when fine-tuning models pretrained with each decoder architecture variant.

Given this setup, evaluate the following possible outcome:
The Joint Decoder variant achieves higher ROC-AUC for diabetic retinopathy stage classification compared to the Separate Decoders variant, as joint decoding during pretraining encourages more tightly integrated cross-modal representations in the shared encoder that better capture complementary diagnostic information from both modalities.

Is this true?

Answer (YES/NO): NO